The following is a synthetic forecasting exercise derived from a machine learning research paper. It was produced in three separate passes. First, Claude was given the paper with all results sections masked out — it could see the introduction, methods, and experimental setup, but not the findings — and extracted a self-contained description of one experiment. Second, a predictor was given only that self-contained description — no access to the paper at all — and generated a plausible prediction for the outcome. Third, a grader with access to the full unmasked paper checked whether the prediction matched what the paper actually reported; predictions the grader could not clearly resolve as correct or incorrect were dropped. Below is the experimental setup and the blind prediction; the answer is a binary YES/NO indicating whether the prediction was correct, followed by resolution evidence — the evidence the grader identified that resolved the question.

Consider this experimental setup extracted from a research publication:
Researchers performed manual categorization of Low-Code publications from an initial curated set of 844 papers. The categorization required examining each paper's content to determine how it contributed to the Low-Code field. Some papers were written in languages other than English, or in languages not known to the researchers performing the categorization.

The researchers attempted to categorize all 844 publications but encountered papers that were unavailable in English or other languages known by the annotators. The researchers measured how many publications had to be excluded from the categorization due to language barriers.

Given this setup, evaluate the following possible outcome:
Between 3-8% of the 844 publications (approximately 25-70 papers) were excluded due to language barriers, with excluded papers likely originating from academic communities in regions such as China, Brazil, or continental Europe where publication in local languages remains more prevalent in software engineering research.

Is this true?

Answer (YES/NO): NO